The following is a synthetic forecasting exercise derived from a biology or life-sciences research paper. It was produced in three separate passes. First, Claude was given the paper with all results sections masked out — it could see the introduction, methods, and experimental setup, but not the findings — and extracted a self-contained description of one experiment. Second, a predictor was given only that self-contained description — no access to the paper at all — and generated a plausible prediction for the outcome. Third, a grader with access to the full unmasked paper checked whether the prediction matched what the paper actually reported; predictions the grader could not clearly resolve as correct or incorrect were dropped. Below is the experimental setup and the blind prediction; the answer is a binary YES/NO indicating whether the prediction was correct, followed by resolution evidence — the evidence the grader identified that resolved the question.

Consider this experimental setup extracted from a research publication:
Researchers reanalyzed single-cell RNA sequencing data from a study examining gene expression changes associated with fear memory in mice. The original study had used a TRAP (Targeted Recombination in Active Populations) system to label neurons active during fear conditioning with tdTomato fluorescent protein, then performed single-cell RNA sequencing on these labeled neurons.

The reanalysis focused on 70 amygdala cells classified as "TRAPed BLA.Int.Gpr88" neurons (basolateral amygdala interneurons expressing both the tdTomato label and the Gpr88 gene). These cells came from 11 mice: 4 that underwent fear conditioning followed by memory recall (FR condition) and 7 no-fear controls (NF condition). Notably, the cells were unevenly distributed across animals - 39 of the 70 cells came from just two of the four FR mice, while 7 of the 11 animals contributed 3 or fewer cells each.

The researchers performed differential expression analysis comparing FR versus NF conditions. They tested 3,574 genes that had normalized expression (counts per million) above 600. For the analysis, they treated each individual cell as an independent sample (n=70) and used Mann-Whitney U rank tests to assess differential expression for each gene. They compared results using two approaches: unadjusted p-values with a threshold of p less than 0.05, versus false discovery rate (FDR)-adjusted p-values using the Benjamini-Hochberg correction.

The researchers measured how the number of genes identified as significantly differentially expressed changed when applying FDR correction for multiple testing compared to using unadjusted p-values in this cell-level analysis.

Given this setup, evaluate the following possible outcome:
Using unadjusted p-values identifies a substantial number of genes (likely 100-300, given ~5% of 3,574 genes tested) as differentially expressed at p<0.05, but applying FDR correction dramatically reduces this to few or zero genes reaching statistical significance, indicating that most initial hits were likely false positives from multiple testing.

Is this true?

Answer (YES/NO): YES